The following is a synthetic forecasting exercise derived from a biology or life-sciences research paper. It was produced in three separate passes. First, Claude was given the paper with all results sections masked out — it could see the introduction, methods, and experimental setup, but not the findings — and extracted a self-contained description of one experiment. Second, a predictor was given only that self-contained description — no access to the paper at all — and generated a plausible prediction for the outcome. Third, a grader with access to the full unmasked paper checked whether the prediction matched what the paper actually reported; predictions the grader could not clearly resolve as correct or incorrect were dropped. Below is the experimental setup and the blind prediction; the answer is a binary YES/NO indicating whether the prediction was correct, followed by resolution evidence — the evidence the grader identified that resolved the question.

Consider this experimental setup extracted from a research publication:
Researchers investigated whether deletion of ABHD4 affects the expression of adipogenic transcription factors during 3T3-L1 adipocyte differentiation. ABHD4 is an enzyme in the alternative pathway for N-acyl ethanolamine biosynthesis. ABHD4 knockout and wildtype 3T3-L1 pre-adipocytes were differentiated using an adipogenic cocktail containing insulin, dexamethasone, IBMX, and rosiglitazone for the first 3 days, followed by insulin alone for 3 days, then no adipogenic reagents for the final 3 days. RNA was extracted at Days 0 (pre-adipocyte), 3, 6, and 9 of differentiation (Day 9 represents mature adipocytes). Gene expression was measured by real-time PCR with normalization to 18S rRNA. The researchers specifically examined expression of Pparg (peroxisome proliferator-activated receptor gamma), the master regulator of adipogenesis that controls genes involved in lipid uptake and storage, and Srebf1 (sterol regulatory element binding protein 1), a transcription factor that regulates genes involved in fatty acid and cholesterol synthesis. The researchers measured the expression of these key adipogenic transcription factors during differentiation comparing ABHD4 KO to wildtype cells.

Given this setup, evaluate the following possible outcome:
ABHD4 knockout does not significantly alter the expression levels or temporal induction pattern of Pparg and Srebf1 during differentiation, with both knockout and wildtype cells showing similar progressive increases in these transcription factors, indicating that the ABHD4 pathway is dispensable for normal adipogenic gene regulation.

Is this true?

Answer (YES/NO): NO